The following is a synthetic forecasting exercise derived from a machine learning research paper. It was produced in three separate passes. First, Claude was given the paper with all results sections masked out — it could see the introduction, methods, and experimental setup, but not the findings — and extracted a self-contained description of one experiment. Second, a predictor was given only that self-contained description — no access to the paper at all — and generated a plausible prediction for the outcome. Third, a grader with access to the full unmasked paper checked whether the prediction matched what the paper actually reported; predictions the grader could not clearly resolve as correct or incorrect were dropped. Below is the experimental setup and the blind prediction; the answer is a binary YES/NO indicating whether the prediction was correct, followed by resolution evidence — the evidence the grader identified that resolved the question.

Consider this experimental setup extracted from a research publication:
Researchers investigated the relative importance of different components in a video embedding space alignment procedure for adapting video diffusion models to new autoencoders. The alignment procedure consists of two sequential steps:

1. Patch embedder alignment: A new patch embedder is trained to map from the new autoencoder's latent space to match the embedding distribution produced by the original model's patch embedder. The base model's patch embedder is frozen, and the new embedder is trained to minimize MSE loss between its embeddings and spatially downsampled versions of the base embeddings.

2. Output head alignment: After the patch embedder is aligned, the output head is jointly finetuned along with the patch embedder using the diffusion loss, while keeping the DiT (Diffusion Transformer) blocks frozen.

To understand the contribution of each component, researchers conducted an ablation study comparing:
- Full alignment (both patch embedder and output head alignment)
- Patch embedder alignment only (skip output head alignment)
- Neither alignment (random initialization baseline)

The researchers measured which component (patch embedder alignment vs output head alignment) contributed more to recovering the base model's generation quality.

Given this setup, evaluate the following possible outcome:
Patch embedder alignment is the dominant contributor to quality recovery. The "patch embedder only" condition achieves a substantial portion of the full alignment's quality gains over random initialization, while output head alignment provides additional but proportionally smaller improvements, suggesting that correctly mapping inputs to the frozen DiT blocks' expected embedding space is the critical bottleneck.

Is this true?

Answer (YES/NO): YES